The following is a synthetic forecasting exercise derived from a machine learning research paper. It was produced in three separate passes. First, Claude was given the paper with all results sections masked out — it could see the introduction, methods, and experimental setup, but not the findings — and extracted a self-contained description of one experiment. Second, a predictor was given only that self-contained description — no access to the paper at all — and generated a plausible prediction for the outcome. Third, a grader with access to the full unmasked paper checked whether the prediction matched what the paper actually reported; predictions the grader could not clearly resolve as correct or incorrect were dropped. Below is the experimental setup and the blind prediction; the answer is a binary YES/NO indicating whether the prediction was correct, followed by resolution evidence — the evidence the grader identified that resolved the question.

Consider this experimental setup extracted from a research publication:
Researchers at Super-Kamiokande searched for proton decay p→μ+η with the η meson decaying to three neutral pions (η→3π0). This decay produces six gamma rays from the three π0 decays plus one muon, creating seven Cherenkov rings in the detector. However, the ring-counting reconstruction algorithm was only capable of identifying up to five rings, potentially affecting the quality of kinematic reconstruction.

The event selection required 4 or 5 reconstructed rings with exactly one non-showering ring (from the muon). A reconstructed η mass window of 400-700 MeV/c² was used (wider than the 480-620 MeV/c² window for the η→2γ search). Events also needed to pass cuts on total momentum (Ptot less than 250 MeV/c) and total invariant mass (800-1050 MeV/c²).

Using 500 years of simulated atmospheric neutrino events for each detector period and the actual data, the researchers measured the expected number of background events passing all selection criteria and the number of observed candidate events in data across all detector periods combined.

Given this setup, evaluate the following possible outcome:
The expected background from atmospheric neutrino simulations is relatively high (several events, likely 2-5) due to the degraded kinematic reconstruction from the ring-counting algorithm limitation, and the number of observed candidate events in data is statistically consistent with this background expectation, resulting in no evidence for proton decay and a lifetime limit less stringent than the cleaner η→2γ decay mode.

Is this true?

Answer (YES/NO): NO